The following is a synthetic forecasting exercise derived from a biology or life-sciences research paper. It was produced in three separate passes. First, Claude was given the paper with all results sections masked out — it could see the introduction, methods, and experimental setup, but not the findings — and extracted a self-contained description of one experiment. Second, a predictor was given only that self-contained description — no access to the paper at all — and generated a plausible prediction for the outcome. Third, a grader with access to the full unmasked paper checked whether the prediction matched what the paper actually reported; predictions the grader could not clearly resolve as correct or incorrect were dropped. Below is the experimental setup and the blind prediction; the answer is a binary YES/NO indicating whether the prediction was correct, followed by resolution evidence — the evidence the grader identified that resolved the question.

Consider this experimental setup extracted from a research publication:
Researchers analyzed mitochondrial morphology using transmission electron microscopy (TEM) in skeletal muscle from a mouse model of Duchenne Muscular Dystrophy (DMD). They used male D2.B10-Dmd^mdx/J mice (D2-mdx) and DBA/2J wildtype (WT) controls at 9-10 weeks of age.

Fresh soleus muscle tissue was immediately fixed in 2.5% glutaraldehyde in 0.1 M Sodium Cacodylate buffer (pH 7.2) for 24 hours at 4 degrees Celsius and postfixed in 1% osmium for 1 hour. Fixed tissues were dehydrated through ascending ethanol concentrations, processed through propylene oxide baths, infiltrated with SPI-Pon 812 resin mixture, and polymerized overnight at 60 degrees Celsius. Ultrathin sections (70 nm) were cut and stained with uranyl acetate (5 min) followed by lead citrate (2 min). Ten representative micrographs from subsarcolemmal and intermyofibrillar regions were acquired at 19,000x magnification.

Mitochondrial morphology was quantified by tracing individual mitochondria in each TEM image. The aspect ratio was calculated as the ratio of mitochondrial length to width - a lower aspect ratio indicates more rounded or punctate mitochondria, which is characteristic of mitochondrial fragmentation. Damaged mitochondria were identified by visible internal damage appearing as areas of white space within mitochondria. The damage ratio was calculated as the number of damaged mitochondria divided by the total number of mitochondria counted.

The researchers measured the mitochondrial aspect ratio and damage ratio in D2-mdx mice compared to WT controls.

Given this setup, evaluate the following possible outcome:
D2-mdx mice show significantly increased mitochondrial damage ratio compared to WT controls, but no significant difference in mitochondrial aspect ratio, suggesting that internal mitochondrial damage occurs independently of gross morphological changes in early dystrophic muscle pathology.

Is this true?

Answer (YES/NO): NO